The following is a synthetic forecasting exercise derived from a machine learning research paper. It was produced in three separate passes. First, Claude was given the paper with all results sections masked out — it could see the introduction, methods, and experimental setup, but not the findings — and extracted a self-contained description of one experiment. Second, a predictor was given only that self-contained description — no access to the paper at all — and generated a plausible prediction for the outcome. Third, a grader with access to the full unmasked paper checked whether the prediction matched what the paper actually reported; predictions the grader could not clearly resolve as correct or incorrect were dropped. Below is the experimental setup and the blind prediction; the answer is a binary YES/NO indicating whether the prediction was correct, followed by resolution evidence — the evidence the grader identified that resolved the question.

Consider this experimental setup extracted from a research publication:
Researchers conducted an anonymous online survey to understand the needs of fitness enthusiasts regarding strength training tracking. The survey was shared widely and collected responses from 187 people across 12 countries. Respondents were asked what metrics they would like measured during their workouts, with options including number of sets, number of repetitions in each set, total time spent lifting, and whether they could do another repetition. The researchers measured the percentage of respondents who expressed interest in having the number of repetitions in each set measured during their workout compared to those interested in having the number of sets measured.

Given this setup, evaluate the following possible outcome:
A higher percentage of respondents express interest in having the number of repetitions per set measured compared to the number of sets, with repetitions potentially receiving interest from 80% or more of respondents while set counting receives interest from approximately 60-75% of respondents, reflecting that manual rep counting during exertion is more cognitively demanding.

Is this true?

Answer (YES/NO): NO